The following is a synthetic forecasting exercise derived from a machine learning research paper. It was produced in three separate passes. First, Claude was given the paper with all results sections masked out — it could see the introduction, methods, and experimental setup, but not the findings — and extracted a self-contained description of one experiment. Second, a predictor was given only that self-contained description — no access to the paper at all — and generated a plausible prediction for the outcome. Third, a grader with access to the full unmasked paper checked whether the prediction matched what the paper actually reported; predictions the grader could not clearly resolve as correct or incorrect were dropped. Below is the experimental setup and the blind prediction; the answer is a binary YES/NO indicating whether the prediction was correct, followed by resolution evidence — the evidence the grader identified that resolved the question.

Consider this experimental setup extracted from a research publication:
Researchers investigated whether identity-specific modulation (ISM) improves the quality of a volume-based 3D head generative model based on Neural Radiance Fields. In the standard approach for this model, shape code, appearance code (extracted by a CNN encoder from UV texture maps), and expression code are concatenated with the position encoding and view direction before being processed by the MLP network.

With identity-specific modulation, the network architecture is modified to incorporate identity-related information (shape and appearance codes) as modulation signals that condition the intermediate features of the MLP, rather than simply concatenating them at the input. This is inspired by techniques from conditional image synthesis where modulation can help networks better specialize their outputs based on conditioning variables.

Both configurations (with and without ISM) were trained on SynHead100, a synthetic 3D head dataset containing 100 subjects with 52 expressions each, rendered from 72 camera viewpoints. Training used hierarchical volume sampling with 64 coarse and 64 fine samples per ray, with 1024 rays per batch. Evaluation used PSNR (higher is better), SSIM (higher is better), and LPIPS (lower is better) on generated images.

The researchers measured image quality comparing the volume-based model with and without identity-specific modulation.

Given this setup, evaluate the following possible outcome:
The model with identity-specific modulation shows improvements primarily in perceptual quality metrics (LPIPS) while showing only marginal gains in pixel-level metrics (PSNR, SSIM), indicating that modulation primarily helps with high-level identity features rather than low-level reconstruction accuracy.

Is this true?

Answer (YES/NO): NO